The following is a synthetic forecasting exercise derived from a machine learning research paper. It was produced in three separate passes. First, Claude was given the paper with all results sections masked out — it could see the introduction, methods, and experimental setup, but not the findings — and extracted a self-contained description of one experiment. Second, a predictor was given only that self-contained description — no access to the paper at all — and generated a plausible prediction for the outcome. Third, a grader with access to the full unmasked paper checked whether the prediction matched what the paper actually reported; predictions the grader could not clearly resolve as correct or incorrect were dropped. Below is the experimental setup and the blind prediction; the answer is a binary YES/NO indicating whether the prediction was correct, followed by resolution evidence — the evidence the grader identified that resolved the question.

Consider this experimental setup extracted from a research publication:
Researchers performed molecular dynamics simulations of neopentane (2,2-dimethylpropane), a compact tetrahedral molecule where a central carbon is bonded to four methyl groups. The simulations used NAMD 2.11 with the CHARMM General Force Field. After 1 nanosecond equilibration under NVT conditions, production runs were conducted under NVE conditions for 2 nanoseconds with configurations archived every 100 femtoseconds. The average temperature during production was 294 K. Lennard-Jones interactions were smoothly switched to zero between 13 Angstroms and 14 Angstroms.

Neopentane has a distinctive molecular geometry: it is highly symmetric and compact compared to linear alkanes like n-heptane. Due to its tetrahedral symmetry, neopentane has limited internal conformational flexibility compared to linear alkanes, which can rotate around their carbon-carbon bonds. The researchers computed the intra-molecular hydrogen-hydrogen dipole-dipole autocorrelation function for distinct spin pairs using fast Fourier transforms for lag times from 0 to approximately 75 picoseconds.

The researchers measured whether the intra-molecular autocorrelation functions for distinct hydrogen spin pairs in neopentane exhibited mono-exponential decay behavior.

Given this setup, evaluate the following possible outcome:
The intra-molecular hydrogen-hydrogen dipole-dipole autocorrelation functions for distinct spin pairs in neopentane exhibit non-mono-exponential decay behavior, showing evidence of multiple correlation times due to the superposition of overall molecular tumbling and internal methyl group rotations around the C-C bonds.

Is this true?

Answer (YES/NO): NO